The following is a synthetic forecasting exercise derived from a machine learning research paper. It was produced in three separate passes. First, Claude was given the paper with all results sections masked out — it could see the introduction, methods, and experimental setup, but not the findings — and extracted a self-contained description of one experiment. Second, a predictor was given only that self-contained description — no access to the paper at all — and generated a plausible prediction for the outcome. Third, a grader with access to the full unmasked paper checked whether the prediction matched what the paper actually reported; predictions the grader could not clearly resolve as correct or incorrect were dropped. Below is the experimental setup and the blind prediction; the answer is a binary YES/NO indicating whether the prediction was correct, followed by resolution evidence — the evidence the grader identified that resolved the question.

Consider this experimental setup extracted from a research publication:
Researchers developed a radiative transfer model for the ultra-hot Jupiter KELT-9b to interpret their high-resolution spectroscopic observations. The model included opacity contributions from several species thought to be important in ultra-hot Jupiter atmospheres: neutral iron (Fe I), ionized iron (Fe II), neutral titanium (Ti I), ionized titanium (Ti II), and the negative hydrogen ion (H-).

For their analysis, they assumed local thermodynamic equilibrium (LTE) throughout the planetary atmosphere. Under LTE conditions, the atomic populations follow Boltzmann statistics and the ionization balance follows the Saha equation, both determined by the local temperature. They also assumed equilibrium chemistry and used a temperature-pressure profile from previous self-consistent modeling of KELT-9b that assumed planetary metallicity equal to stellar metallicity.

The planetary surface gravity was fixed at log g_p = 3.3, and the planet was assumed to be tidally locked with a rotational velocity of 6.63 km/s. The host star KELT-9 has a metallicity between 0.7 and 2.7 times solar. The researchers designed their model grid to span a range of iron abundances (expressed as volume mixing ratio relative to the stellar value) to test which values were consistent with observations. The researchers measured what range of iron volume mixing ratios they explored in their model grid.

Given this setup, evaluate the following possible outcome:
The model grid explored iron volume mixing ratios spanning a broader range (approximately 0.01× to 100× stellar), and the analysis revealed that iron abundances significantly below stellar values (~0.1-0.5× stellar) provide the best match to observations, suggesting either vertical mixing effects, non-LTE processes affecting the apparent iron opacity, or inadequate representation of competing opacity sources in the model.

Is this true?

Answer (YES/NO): NO